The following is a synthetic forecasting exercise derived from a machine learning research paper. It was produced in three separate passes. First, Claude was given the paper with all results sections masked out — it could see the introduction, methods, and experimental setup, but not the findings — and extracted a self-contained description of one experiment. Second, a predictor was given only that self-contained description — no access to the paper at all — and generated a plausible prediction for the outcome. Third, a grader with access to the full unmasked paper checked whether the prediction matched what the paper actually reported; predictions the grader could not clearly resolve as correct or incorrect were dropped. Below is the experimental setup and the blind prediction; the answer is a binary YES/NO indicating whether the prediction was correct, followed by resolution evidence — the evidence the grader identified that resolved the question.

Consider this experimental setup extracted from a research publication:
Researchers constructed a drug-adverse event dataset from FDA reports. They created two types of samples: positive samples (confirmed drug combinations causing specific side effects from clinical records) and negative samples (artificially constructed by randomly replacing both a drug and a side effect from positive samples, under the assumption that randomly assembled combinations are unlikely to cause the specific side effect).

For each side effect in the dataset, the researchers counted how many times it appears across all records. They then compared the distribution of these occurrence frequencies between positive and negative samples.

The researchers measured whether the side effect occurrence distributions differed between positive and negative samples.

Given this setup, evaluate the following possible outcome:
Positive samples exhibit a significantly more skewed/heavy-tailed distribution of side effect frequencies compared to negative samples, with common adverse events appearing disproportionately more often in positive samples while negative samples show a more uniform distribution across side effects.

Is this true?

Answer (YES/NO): NO